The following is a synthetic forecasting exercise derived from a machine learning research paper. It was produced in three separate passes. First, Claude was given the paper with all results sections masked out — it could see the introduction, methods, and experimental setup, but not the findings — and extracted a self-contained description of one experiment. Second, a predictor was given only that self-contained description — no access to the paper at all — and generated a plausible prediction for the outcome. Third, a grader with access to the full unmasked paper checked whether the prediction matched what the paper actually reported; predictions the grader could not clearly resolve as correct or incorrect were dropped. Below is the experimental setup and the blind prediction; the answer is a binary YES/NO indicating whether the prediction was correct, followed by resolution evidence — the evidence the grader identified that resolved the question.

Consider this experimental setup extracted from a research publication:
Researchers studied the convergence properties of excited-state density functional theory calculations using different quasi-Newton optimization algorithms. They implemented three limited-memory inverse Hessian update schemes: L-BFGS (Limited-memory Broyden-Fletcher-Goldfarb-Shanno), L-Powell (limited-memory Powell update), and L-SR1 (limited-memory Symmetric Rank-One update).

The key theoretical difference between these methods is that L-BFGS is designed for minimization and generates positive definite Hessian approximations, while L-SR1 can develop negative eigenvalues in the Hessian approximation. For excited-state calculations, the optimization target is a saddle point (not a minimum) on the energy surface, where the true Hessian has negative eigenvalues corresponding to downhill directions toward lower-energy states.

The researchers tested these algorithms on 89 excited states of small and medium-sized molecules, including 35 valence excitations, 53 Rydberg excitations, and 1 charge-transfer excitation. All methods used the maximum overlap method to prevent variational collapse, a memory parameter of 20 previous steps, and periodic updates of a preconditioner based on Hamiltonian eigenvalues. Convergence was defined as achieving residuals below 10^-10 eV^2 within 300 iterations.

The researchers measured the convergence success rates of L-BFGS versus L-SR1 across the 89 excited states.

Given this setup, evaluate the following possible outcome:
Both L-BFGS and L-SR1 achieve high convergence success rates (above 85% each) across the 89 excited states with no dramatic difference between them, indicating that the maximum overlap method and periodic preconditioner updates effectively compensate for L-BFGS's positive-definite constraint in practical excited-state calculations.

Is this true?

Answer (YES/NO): YES